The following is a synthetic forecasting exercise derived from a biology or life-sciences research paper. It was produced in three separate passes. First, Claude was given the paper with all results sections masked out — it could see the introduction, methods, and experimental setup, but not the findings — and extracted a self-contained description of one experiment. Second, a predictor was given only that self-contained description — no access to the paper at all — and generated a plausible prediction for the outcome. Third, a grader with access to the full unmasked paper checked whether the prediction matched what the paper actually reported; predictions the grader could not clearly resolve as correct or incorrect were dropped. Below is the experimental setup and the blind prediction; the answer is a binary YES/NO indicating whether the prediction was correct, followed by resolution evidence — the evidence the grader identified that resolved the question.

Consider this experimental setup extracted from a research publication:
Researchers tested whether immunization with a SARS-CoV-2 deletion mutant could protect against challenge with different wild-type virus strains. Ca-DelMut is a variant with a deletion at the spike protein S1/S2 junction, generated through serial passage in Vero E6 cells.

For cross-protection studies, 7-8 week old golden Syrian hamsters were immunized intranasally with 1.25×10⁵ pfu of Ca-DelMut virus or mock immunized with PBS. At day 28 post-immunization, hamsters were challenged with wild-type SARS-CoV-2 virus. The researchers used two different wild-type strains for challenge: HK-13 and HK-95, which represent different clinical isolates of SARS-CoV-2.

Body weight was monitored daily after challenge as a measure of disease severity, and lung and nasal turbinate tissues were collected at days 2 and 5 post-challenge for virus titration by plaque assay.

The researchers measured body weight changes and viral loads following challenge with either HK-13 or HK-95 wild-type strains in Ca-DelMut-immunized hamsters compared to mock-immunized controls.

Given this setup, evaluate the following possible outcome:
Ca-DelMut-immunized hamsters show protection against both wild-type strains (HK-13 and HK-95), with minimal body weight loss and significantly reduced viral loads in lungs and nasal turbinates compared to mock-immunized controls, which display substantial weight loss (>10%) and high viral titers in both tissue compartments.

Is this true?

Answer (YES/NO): YES